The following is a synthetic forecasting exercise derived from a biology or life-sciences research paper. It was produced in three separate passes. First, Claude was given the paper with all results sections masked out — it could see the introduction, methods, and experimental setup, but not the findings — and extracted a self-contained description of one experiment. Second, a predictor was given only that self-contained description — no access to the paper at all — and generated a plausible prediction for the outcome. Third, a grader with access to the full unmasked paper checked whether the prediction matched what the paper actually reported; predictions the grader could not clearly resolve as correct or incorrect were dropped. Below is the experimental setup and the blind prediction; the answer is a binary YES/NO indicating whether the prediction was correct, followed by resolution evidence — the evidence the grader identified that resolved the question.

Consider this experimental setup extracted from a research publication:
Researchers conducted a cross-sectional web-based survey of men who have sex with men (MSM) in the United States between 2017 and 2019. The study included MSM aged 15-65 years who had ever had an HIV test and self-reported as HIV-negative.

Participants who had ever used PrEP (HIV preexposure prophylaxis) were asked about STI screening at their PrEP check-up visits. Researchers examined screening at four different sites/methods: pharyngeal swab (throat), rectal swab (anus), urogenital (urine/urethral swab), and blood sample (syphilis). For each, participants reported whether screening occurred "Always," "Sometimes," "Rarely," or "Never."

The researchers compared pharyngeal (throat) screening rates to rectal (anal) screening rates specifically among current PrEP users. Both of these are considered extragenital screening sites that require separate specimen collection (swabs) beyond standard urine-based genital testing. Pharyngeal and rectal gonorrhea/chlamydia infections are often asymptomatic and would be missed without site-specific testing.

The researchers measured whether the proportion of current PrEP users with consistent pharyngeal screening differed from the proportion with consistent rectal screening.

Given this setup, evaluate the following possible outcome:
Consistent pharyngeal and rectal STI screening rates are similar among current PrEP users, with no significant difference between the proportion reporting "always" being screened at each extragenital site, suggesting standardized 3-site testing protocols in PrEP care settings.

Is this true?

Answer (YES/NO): NO